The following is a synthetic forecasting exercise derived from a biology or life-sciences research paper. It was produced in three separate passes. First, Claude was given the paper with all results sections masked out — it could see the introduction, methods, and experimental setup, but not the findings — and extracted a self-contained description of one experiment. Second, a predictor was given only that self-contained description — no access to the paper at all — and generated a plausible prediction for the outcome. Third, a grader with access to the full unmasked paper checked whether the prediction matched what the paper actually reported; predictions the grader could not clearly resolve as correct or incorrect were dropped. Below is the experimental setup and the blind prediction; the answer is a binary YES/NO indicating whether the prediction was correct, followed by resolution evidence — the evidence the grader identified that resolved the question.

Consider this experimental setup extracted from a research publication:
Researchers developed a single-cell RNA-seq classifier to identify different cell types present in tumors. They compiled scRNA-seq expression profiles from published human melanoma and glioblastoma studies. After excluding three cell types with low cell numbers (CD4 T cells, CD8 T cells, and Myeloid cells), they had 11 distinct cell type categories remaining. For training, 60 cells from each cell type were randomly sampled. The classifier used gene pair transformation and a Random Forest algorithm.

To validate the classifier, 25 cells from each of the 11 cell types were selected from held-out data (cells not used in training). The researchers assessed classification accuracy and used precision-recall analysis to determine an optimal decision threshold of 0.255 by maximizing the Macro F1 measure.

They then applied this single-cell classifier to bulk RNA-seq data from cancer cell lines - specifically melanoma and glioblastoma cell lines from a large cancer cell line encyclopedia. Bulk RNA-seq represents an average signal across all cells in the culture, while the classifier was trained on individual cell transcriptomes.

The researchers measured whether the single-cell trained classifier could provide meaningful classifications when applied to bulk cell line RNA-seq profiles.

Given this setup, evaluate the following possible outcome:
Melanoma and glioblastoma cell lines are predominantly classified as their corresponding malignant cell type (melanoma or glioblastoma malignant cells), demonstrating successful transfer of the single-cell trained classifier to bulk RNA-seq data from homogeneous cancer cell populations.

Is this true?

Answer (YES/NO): YES